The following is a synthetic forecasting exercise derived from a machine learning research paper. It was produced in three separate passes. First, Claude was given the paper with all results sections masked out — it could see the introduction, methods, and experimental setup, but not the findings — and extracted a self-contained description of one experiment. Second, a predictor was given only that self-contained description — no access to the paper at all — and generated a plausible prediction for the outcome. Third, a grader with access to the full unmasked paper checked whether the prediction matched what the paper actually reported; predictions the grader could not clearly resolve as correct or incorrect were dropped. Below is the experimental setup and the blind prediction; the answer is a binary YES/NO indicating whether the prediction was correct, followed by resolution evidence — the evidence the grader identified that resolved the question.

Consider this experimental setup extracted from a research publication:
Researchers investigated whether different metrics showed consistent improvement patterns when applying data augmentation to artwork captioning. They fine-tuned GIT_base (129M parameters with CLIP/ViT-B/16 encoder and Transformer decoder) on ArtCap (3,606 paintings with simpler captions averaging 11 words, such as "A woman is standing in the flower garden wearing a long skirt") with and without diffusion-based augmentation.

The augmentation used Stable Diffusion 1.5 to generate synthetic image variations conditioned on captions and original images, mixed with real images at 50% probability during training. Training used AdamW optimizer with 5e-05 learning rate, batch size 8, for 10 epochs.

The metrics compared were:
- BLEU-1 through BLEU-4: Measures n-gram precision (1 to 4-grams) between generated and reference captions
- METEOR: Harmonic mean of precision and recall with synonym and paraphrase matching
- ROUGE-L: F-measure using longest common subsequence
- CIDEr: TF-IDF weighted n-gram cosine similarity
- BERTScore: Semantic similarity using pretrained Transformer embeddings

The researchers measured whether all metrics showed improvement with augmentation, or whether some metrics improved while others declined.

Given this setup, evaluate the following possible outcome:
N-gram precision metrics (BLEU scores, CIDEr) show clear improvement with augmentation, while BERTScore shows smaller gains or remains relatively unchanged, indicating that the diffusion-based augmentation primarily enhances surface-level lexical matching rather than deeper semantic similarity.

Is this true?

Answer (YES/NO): NO